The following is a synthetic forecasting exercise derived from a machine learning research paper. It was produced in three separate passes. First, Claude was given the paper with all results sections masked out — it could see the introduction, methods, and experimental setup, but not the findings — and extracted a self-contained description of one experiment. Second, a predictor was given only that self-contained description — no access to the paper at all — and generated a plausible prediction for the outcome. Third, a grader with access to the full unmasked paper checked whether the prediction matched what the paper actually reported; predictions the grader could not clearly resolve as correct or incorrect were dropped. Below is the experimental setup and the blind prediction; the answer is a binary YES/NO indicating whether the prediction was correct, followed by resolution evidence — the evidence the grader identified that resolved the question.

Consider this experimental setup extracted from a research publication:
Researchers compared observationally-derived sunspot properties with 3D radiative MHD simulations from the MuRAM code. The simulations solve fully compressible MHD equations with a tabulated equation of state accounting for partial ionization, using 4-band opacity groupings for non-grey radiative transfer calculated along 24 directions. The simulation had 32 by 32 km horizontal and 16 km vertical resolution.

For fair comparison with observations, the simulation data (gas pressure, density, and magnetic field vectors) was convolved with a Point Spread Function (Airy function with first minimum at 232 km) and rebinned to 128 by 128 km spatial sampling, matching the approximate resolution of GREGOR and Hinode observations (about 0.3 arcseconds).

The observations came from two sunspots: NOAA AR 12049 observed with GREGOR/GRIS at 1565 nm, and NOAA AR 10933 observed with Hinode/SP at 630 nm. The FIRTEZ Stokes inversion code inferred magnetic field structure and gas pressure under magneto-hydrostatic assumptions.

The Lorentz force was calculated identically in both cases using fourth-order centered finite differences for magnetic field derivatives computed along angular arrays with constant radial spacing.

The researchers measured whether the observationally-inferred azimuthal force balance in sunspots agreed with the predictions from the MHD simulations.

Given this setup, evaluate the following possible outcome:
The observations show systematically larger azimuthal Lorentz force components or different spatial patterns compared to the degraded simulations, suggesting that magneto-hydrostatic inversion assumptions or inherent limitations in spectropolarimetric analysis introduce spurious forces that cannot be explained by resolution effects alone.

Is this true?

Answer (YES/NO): NO